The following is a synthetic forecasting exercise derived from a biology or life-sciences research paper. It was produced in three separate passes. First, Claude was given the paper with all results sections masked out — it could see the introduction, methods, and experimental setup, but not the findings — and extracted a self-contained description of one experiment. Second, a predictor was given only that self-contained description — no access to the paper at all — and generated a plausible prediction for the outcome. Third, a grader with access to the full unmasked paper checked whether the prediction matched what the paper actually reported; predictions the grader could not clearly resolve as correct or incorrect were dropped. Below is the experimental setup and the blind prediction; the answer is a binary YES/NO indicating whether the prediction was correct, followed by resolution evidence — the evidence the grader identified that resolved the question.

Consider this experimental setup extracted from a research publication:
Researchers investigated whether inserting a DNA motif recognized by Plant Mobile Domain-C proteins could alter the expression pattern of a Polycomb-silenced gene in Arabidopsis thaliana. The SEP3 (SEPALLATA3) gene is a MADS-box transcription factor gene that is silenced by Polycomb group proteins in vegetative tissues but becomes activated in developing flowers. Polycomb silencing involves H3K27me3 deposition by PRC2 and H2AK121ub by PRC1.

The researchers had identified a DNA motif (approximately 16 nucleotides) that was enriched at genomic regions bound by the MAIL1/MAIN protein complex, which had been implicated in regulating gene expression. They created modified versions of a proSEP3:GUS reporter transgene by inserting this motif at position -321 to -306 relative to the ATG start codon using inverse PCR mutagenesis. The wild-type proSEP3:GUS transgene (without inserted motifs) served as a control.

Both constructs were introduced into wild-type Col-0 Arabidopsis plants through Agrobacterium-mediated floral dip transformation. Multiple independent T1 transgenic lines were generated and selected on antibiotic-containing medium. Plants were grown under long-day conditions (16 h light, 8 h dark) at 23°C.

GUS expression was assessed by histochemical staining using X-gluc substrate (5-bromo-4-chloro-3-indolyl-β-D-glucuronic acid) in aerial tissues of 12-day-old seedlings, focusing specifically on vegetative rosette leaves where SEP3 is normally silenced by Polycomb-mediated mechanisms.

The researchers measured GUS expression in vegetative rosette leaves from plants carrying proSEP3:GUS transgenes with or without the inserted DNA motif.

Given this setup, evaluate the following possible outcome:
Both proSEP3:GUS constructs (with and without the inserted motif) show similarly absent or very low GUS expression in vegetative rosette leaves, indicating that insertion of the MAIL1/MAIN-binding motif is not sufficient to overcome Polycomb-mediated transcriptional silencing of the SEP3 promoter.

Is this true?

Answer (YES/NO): NO